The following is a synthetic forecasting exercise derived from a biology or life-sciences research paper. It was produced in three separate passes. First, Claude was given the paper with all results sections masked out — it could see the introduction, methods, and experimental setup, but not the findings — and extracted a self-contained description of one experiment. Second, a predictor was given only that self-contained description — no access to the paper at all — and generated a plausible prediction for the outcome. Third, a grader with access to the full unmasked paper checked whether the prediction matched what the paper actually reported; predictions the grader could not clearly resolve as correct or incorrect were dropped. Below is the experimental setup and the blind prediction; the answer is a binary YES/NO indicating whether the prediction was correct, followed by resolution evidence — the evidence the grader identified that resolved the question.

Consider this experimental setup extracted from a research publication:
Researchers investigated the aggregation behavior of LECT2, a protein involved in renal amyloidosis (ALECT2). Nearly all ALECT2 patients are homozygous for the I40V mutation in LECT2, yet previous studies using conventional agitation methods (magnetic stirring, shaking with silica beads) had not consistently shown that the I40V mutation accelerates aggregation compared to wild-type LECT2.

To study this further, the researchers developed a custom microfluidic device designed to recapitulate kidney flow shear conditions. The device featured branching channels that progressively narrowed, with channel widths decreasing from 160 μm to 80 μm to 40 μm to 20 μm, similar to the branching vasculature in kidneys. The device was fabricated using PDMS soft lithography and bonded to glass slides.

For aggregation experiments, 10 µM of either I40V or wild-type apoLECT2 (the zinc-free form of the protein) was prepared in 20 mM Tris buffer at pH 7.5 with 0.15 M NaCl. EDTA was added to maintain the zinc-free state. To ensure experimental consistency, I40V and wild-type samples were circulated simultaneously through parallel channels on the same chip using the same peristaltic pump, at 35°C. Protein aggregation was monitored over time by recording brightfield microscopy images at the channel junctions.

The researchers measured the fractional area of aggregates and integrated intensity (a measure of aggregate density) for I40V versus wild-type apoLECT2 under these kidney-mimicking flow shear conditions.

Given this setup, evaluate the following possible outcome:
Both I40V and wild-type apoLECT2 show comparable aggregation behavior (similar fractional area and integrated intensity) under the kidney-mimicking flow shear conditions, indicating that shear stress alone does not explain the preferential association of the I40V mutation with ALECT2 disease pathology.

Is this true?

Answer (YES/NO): NO